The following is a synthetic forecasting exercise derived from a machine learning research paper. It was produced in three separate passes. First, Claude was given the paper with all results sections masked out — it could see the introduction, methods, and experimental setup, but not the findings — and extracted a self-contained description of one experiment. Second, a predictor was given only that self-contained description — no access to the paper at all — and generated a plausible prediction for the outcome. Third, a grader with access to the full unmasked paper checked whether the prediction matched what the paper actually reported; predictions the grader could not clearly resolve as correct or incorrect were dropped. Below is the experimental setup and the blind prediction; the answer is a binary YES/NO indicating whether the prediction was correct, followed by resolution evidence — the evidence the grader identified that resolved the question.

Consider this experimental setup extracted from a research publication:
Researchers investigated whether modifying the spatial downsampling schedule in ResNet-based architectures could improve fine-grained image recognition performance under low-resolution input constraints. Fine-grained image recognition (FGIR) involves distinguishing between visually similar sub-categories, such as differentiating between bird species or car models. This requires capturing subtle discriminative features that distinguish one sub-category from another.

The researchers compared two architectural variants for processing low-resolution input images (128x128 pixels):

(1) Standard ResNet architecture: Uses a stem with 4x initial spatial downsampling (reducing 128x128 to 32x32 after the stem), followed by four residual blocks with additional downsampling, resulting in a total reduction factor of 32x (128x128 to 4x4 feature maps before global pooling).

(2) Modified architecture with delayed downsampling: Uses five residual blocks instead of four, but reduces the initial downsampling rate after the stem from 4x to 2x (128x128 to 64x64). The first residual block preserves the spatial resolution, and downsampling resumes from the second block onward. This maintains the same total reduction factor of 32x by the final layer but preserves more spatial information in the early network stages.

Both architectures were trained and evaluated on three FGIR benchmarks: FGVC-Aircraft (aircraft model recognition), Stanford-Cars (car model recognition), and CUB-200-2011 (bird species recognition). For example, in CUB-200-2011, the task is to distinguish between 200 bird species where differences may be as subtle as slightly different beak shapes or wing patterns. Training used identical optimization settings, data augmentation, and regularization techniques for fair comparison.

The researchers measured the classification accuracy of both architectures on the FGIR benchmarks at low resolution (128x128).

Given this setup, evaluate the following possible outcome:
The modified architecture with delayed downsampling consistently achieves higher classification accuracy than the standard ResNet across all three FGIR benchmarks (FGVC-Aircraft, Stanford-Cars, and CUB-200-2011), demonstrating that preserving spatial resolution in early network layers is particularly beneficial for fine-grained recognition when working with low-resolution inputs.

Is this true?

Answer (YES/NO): YES